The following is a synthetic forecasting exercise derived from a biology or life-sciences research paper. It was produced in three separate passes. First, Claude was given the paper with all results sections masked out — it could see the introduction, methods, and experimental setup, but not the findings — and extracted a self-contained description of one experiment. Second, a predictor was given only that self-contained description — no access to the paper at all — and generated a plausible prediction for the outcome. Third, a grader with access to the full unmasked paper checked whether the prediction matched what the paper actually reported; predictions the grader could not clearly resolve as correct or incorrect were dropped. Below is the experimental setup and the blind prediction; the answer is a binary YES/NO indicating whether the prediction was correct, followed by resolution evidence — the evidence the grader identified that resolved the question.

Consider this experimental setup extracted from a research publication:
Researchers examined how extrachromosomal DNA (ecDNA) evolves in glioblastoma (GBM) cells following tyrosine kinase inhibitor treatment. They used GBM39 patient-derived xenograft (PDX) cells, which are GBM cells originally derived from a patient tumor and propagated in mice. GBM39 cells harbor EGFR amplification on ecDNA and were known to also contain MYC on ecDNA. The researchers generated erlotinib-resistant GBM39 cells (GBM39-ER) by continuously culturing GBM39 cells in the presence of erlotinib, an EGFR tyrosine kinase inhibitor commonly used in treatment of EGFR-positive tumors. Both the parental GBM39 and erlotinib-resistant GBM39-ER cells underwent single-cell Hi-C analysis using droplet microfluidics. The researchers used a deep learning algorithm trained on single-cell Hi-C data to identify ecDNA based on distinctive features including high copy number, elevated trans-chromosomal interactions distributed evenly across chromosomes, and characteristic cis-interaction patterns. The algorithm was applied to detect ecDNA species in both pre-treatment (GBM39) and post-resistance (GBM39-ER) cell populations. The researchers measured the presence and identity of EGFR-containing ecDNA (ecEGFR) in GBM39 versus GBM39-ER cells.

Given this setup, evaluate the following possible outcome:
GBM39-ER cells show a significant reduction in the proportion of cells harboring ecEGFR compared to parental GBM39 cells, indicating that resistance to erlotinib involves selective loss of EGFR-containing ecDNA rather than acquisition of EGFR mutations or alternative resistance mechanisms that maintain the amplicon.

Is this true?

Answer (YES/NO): YES